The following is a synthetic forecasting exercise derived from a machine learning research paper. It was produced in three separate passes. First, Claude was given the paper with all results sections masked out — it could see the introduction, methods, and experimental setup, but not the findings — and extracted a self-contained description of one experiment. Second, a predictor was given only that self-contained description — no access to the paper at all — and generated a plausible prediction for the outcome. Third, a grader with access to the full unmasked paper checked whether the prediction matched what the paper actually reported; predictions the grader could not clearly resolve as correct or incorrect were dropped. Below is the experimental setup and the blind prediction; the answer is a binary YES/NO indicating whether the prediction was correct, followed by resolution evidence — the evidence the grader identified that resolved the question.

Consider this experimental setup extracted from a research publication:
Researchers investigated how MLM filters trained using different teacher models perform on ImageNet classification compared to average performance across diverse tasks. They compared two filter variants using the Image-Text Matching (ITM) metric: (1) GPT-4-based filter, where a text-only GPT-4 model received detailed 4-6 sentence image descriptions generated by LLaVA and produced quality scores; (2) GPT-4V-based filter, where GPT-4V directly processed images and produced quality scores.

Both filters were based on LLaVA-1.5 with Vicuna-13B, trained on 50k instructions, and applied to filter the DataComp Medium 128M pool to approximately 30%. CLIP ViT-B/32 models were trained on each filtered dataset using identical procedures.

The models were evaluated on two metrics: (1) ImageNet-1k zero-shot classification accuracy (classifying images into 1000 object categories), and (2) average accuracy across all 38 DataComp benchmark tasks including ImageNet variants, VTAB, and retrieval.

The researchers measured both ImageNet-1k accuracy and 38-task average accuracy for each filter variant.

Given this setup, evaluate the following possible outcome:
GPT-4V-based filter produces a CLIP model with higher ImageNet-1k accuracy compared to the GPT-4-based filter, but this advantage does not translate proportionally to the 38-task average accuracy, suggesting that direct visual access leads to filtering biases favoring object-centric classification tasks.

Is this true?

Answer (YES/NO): NO